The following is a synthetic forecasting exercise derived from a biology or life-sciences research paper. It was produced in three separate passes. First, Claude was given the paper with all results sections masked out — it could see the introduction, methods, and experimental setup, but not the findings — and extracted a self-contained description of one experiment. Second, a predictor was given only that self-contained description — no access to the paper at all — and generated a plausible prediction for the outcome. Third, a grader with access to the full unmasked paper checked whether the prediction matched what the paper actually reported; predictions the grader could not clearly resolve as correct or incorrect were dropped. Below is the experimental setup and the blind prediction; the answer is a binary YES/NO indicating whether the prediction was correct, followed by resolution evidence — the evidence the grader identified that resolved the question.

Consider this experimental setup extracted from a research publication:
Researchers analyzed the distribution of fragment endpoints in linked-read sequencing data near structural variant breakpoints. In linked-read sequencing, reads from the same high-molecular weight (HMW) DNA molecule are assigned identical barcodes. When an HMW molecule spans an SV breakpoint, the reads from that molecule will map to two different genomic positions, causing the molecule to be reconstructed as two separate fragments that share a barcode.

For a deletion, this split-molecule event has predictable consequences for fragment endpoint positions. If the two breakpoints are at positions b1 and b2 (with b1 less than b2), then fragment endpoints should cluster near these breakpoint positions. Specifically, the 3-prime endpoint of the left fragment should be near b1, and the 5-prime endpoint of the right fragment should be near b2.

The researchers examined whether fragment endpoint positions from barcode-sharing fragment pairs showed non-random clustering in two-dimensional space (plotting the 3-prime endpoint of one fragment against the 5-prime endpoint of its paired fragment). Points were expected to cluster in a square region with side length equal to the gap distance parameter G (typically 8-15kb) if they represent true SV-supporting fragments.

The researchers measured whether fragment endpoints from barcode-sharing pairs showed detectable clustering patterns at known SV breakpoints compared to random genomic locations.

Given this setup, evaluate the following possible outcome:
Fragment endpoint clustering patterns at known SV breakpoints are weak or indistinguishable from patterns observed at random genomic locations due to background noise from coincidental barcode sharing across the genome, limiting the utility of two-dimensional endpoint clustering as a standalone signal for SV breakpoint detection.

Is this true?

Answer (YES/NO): NO